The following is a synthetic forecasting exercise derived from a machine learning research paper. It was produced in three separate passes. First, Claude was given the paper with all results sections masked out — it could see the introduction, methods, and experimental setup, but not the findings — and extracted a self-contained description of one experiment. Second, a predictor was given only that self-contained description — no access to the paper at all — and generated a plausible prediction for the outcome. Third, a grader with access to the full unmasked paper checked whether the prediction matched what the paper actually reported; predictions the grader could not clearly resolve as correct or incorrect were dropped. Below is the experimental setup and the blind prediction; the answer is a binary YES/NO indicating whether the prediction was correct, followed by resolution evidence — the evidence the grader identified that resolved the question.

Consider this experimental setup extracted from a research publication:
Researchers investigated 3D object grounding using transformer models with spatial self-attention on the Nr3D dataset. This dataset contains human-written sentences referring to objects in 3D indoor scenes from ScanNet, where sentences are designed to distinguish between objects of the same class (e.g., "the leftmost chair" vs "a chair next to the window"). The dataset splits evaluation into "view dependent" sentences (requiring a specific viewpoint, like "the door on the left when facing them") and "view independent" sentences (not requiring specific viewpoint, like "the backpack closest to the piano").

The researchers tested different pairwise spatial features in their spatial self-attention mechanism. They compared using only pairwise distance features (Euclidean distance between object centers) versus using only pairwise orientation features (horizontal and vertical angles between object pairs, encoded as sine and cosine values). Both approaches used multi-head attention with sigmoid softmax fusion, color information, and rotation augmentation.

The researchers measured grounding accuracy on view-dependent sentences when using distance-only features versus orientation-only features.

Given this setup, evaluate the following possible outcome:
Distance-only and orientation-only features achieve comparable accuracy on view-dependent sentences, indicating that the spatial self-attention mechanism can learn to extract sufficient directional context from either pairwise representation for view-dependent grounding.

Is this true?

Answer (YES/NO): NO